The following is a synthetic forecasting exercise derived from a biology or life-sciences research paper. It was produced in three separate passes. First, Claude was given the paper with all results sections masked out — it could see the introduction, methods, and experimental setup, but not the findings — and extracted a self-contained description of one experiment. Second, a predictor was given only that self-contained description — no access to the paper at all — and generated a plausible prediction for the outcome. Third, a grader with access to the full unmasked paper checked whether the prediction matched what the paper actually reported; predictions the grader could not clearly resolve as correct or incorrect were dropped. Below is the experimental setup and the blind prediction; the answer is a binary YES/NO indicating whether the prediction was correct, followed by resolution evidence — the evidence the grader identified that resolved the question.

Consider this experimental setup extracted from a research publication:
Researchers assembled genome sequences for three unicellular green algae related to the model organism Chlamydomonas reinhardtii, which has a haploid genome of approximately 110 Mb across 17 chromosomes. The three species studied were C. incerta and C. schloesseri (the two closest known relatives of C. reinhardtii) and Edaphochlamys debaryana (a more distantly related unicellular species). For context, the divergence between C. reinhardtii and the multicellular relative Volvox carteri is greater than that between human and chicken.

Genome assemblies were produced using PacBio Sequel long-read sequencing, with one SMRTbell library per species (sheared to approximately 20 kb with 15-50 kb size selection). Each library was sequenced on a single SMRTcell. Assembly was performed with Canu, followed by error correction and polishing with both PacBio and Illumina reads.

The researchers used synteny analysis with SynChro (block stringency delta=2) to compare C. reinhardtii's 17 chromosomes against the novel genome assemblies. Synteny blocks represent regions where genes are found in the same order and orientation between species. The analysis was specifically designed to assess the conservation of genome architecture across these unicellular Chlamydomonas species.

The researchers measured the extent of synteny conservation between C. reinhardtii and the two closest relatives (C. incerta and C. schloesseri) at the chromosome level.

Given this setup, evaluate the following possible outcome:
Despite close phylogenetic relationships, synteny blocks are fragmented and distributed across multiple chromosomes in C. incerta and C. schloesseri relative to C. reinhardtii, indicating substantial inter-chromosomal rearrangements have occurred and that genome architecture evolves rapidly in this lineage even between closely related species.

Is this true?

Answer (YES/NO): NO